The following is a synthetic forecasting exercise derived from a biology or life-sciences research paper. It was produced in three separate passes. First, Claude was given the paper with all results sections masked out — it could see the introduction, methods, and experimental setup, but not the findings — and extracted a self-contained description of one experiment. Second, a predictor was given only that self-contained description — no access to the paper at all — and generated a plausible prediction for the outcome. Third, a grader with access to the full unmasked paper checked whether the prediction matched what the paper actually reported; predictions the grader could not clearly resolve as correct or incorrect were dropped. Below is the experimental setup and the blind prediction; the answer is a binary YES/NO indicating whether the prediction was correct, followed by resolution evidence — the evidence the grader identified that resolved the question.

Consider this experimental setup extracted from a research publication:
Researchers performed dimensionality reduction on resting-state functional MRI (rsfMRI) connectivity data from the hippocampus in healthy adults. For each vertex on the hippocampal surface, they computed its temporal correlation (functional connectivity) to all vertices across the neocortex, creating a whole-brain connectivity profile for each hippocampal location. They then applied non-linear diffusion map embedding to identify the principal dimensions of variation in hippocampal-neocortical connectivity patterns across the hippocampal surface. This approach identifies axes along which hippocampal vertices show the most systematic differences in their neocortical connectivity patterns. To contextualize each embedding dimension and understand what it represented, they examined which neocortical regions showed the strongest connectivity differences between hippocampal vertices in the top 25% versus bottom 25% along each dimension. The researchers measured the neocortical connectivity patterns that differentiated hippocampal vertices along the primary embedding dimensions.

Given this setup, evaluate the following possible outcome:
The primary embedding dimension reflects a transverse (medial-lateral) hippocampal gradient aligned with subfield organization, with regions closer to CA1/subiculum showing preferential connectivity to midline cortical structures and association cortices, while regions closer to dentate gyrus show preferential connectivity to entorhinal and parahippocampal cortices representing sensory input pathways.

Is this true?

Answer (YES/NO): NO